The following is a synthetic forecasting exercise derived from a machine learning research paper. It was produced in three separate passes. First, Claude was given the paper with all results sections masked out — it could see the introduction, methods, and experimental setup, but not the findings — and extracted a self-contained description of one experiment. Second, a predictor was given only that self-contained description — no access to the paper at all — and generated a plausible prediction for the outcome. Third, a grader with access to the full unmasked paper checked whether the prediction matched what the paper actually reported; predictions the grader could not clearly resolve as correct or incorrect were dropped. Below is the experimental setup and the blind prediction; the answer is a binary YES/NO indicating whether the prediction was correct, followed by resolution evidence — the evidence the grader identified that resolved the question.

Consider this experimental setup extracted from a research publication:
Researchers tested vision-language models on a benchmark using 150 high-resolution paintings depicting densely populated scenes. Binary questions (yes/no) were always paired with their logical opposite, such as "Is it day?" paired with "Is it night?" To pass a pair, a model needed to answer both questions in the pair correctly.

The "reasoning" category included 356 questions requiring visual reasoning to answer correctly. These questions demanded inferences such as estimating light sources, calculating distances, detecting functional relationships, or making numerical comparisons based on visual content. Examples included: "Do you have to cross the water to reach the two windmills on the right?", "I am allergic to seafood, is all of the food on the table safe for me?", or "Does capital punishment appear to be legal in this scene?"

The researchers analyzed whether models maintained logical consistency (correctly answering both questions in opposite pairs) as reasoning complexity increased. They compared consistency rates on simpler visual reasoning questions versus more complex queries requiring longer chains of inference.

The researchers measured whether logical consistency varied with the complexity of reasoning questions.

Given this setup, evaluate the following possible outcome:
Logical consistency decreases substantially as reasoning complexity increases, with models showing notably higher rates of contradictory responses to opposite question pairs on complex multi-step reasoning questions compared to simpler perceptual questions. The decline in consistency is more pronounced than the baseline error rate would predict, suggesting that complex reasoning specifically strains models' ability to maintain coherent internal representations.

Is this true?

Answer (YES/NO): YES